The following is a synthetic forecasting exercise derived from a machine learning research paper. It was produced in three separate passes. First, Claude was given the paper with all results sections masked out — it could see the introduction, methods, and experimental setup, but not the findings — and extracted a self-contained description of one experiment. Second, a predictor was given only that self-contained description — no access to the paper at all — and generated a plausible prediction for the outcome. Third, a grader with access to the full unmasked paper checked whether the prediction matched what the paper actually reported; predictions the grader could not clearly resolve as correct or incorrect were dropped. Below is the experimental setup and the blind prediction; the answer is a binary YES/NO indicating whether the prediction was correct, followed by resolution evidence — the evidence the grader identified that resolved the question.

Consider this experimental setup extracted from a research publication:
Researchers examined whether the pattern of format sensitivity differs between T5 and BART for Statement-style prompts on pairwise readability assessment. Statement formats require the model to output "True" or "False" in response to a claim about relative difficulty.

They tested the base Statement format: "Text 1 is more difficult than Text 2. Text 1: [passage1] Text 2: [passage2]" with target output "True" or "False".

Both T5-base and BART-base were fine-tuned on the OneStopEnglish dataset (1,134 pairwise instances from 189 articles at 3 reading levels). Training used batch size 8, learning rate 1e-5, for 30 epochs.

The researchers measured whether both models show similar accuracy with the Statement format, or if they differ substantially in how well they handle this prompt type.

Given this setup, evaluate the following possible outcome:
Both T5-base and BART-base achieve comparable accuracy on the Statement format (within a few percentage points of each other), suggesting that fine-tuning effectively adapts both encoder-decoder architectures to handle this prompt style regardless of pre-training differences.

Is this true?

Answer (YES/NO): NO